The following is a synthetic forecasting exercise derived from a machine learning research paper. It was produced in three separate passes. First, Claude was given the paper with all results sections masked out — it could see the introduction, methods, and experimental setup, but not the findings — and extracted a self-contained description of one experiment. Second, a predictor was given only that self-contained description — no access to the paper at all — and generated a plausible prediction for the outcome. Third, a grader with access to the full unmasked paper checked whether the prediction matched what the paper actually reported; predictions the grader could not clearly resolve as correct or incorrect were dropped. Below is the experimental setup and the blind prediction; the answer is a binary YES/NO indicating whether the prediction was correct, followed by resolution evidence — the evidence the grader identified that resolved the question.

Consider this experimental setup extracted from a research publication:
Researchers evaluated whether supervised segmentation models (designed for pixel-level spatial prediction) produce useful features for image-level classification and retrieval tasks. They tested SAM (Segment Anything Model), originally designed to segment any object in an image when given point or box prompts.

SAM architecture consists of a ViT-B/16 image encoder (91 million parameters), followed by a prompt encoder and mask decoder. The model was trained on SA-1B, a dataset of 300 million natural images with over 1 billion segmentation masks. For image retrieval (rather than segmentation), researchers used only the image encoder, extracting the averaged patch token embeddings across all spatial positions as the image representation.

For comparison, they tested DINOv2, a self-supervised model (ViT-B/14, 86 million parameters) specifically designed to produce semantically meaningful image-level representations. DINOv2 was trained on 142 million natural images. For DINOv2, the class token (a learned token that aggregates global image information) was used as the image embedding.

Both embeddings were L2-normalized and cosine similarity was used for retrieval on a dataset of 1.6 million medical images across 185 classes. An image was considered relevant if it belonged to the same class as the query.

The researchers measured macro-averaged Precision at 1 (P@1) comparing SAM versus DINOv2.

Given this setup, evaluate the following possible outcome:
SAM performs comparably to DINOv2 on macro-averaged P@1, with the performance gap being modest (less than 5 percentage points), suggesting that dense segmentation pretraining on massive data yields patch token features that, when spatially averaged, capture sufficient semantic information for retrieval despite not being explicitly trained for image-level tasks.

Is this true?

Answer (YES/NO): YES